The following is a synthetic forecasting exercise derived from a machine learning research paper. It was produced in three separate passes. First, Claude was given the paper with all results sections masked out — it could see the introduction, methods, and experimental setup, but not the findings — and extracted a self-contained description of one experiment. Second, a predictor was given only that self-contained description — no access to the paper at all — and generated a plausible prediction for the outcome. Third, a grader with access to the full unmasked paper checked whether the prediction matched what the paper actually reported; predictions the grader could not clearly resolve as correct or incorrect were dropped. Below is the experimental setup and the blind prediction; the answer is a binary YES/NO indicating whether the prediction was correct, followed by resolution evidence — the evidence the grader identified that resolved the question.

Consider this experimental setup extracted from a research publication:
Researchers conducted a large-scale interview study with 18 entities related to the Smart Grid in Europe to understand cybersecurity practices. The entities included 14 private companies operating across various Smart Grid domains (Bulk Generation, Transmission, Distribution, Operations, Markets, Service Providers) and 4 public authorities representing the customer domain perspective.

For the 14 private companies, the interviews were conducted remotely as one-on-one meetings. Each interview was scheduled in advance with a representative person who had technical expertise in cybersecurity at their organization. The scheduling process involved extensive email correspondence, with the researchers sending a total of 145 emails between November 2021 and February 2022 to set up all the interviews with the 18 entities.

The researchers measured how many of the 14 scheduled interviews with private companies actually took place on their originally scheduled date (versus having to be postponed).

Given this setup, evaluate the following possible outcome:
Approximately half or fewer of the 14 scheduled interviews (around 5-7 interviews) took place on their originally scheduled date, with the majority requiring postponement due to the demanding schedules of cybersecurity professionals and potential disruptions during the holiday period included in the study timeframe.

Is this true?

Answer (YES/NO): YES